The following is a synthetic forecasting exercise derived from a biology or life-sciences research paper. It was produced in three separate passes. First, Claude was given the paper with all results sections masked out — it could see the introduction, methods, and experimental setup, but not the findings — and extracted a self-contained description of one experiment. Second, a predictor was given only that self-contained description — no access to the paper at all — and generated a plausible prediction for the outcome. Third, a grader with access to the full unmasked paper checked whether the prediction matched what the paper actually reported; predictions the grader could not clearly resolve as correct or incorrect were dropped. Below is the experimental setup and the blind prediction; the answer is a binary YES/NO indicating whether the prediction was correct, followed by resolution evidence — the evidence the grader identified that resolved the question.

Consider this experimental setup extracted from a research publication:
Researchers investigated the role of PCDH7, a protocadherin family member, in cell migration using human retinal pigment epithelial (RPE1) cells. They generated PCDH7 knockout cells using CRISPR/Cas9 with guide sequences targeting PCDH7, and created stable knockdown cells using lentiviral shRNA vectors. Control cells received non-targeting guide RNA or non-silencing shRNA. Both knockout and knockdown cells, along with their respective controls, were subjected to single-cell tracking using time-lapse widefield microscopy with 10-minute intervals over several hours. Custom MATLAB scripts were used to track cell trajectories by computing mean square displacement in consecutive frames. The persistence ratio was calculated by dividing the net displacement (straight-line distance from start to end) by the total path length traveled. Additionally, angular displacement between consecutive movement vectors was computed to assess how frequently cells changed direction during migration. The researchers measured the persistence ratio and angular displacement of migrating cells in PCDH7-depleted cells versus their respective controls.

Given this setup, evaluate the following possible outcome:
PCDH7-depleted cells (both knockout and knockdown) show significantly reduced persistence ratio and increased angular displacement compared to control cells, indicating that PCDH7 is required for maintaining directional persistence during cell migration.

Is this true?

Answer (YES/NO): YES